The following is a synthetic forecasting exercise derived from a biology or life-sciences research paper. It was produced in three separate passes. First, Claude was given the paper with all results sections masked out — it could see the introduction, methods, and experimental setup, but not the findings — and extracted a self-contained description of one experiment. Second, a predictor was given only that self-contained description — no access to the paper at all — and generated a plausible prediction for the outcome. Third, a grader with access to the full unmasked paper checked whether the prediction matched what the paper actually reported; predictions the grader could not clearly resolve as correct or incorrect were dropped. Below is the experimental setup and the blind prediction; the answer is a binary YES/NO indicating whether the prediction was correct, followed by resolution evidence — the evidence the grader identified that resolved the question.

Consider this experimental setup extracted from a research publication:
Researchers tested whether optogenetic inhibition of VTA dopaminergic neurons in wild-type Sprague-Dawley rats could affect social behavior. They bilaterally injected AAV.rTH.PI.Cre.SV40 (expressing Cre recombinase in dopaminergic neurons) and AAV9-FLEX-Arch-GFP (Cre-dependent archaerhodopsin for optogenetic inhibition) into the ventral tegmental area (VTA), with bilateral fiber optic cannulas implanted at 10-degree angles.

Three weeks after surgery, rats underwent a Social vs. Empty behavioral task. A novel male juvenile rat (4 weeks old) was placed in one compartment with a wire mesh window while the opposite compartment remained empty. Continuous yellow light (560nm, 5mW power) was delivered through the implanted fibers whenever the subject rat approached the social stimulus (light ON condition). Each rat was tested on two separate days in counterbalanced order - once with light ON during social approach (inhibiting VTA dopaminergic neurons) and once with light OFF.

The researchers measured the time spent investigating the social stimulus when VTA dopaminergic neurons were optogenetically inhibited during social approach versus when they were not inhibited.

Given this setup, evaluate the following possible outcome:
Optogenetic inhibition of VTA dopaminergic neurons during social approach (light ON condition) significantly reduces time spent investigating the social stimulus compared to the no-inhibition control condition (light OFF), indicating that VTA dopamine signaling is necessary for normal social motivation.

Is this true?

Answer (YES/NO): NO